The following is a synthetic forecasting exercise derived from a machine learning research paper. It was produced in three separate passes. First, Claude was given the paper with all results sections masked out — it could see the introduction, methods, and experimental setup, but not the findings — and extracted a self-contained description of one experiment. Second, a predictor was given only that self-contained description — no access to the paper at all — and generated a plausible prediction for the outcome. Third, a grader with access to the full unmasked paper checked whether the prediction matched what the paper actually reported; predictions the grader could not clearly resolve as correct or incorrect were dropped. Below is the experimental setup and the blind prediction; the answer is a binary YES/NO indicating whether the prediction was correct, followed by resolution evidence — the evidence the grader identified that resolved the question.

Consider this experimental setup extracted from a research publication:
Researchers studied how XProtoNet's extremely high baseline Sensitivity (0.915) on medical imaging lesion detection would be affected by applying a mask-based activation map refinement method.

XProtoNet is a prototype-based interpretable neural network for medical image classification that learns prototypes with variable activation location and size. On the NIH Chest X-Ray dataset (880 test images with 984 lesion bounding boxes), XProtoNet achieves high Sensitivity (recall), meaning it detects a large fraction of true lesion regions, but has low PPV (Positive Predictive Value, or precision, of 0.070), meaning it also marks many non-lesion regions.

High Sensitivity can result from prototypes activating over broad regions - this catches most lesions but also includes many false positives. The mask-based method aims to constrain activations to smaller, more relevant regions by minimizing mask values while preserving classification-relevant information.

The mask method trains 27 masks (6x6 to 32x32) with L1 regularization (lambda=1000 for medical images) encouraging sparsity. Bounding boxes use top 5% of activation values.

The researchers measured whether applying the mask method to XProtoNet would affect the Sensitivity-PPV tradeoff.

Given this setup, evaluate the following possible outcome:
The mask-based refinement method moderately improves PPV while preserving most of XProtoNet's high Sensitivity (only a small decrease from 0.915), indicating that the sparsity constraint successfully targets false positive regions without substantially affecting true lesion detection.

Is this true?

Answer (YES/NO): NO